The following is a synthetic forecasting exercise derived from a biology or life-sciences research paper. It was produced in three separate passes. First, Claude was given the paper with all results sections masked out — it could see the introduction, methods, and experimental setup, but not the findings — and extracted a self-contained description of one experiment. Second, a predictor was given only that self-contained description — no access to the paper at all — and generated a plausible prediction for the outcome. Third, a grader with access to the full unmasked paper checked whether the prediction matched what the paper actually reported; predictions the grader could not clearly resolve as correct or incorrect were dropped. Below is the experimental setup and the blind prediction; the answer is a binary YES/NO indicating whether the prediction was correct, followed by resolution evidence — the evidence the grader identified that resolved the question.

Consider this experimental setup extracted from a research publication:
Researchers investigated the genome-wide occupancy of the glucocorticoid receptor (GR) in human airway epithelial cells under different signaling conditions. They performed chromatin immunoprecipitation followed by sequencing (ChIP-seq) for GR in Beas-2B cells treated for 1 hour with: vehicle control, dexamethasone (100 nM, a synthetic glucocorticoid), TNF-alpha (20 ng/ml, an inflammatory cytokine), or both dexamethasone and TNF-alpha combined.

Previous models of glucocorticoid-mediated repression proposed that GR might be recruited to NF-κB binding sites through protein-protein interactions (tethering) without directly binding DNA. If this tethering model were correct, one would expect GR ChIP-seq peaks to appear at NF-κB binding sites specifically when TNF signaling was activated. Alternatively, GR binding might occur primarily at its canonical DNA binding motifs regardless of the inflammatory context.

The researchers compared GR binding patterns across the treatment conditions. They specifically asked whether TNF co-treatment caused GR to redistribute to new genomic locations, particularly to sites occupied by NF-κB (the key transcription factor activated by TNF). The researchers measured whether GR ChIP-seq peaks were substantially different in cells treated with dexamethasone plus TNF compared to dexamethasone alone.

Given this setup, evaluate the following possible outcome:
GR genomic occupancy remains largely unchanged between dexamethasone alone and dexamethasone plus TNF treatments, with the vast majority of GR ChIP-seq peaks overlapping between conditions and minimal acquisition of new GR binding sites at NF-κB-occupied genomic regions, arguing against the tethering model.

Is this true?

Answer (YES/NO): YES